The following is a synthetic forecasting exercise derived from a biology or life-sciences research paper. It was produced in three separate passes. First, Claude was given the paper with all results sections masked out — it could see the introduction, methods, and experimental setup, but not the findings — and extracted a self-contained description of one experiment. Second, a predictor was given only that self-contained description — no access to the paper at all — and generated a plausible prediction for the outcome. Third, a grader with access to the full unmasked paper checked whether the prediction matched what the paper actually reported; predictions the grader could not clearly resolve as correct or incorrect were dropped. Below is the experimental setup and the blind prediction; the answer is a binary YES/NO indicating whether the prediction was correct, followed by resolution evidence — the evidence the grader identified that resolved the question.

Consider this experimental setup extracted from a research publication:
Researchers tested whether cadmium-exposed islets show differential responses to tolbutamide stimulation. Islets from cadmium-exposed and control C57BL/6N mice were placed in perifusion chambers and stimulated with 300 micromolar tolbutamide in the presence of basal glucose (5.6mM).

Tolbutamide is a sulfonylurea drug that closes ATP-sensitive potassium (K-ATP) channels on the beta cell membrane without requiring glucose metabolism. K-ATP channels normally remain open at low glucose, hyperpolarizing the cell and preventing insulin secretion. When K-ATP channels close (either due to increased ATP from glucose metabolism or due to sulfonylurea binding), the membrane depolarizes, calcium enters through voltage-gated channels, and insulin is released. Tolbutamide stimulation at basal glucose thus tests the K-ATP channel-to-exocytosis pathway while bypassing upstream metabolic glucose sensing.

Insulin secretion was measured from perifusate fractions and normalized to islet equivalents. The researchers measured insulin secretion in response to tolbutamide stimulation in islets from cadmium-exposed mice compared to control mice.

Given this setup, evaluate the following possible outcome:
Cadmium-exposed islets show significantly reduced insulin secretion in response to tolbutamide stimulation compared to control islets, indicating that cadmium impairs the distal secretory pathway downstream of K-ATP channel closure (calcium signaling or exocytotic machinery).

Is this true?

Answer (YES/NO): NO